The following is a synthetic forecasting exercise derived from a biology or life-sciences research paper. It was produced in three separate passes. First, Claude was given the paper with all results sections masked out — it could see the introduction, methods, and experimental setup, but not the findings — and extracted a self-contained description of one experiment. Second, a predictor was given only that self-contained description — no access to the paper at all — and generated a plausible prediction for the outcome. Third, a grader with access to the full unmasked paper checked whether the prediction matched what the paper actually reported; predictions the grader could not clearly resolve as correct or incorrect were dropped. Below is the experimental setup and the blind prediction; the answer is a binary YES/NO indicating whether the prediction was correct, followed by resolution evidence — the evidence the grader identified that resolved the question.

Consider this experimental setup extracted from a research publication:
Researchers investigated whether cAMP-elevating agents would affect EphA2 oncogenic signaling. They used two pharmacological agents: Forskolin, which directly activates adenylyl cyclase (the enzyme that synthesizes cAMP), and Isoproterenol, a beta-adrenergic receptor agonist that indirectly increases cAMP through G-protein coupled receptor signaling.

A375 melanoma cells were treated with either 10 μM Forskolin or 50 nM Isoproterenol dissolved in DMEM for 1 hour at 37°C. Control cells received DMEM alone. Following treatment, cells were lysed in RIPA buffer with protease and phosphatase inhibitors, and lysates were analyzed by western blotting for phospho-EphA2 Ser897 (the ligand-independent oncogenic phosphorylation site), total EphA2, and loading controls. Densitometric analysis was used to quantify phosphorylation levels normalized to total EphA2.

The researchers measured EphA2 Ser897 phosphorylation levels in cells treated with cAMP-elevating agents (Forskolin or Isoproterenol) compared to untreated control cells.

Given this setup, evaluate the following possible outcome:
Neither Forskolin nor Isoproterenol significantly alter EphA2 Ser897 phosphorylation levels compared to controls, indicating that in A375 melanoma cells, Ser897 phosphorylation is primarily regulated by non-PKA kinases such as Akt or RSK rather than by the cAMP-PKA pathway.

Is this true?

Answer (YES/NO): NO